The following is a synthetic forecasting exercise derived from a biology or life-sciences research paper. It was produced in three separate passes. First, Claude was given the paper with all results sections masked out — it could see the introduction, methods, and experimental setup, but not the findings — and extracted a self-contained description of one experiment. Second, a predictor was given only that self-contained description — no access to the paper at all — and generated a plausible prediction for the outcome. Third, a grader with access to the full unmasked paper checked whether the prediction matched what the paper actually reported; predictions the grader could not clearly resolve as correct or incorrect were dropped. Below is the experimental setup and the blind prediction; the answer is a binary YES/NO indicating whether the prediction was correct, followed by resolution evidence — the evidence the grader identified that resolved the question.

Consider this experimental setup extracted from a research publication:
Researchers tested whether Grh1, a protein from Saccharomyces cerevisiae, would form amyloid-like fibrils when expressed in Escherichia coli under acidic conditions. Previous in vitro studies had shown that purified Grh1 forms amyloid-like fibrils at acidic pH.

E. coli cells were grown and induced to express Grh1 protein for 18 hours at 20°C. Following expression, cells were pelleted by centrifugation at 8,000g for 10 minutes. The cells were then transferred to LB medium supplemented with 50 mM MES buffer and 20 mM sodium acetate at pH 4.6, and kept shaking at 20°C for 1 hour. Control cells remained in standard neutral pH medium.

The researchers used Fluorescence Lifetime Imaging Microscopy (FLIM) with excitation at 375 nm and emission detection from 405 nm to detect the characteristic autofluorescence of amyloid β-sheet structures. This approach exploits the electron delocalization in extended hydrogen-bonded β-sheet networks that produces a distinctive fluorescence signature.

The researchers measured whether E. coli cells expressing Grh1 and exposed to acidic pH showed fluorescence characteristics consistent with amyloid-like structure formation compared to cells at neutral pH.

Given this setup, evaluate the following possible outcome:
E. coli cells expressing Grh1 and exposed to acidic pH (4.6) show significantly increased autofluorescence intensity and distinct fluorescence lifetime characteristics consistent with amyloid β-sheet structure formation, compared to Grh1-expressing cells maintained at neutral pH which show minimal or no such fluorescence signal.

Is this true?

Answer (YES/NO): YES